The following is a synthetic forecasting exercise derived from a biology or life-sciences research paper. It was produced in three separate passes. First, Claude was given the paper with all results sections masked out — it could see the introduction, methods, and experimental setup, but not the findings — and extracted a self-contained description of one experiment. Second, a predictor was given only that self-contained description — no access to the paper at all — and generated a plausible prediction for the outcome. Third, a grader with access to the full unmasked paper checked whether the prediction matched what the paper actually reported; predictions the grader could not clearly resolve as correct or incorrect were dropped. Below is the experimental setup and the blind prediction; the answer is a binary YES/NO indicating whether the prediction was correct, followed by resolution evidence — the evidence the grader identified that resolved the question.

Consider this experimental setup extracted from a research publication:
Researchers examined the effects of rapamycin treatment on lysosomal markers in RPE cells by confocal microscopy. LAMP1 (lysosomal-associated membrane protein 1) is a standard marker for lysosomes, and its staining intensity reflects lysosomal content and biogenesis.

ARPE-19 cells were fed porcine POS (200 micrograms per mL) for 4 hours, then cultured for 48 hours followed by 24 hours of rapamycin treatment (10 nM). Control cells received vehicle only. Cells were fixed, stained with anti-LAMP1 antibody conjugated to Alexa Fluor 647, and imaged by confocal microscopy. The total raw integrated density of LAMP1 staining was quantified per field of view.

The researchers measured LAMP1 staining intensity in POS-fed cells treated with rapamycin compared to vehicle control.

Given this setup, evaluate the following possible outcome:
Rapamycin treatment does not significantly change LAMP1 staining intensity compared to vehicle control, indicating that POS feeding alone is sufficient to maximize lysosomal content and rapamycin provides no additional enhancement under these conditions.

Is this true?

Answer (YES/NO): NO